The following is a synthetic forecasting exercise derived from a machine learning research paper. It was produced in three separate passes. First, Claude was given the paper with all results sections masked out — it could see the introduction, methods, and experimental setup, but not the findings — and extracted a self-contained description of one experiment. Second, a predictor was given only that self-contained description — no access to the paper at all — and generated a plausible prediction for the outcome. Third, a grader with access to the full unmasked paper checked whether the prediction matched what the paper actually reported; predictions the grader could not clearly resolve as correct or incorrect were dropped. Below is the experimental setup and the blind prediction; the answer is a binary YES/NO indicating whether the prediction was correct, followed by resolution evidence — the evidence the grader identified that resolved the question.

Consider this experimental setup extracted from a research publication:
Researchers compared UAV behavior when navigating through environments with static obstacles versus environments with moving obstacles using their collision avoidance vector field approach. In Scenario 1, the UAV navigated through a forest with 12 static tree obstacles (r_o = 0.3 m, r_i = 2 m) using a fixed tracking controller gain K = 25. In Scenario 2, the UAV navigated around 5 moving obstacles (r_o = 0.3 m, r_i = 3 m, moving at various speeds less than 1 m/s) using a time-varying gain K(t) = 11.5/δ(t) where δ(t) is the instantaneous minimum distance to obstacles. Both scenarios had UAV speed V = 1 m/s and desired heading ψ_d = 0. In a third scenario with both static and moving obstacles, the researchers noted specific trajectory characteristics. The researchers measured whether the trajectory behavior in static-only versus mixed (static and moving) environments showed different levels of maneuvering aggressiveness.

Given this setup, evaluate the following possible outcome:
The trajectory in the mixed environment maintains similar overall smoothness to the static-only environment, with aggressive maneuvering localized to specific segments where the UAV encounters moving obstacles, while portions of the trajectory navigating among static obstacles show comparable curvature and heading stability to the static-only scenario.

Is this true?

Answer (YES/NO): NO